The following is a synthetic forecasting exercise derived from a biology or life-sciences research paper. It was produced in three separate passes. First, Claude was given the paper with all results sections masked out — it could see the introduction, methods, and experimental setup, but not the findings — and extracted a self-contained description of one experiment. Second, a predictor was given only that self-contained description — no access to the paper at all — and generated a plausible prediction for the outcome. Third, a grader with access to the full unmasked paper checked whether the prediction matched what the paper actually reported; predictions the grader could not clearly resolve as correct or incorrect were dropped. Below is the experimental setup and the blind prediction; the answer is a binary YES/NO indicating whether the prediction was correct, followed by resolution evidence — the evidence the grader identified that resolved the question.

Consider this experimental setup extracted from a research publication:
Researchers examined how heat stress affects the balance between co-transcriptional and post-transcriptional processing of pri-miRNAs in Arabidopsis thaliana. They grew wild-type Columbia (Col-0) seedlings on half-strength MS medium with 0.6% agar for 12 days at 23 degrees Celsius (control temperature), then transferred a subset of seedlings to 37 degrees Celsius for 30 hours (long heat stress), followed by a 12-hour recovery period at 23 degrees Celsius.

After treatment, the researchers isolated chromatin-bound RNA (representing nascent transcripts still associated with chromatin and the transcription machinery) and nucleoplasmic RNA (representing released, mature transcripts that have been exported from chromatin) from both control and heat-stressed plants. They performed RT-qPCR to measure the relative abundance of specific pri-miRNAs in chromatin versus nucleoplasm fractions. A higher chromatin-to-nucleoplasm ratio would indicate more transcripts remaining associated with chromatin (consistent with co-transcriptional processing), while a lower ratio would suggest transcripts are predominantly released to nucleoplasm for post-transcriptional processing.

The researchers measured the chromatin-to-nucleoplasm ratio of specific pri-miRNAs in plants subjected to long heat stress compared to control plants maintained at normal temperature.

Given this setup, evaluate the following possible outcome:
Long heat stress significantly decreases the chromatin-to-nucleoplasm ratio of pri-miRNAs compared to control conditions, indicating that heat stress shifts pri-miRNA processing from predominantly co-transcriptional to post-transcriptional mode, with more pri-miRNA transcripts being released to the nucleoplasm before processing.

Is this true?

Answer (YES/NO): NO